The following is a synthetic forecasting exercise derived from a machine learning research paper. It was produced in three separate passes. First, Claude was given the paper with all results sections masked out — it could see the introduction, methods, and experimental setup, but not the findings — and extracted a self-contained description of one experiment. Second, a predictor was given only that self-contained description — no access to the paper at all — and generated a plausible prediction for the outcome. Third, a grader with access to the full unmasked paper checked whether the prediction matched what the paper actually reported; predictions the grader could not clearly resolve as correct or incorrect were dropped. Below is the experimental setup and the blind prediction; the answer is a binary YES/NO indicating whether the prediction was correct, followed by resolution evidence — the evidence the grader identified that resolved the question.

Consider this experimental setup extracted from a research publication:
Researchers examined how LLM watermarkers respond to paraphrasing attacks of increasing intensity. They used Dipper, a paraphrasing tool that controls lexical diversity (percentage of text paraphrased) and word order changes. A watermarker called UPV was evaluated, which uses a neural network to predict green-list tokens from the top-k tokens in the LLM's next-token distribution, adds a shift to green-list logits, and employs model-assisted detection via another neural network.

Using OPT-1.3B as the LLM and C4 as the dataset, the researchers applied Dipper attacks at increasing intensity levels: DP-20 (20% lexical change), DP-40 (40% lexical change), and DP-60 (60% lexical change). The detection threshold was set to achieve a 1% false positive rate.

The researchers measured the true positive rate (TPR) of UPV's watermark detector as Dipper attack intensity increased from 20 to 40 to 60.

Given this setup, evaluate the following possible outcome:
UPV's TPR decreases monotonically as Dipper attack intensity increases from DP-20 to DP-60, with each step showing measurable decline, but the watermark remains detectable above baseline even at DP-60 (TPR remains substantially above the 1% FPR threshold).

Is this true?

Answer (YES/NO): NO